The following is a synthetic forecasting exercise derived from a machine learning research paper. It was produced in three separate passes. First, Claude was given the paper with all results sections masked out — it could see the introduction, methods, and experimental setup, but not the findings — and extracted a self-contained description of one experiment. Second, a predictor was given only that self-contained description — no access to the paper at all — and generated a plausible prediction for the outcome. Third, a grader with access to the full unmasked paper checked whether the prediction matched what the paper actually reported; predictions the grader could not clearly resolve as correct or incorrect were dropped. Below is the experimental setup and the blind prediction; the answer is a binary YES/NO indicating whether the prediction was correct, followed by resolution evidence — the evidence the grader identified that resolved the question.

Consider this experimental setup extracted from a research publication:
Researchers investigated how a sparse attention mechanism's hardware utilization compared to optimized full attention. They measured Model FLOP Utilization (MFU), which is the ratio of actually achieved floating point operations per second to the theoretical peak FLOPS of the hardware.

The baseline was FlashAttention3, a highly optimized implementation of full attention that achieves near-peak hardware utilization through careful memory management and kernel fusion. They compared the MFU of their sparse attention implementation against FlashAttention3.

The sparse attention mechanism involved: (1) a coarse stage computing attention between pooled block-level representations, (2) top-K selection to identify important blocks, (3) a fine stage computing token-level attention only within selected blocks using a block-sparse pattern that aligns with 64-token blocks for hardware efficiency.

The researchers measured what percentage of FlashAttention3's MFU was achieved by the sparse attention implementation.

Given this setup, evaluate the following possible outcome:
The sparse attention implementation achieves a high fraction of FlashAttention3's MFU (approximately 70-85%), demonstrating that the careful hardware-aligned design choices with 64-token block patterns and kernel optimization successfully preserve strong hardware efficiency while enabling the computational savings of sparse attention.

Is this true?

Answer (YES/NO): YES